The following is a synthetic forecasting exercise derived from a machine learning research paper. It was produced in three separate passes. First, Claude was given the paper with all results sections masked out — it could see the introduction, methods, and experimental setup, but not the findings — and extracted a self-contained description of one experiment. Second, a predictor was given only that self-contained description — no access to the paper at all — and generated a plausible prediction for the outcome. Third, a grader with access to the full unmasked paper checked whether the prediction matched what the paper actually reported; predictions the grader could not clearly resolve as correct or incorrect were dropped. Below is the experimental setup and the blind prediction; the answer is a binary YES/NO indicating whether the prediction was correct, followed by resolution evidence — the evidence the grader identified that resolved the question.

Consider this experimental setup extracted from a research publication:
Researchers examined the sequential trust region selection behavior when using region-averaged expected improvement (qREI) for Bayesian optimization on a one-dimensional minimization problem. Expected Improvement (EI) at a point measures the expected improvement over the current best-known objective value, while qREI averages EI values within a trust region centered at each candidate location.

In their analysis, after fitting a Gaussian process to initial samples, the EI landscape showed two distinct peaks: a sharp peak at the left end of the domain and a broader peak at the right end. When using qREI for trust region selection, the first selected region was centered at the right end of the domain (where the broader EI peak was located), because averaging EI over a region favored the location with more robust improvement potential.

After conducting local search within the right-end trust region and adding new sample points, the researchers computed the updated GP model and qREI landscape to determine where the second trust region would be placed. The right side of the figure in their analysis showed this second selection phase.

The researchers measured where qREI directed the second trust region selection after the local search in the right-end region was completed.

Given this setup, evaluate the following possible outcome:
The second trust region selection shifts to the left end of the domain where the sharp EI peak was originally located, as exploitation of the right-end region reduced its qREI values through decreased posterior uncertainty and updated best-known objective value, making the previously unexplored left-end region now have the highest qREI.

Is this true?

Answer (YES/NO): YES